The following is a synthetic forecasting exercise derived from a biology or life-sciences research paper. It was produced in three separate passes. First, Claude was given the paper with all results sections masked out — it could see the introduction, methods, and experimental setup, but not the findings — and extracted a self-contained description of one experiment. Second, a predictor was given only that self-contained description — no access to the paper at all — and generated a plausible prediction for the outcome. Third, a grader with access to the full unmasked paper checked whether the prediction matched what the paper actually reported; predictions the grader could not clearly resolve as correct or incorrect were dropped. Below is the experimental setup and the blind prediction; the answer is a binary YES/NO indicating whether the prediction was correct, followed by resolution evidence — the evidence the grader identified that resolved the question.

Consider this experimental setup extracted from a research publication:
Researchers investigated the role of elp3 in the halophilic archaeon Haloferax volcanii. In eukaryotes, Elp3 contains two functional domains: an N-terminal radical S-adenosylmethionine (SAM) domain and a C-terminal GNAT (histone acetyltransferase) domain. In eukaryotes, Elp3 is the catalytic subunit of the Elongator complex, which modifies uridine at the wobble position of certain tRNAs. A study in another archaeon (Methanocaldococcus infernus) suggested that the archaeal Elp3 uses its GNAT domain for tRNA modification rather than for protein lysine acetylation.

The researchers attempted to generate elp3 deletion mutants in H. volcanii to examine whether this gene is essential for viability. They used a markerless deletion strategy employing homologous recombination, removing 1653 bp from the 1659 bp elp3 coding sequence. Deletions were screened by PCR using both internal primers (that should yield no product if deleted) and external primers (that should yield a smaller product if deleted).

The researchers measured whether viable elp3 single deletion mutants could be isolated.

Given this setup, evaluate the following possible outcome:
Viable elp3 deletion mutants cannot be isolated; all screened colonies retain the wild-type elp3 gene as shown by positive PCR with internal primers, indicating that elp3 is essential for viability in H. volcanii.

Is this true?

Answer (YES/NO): NO